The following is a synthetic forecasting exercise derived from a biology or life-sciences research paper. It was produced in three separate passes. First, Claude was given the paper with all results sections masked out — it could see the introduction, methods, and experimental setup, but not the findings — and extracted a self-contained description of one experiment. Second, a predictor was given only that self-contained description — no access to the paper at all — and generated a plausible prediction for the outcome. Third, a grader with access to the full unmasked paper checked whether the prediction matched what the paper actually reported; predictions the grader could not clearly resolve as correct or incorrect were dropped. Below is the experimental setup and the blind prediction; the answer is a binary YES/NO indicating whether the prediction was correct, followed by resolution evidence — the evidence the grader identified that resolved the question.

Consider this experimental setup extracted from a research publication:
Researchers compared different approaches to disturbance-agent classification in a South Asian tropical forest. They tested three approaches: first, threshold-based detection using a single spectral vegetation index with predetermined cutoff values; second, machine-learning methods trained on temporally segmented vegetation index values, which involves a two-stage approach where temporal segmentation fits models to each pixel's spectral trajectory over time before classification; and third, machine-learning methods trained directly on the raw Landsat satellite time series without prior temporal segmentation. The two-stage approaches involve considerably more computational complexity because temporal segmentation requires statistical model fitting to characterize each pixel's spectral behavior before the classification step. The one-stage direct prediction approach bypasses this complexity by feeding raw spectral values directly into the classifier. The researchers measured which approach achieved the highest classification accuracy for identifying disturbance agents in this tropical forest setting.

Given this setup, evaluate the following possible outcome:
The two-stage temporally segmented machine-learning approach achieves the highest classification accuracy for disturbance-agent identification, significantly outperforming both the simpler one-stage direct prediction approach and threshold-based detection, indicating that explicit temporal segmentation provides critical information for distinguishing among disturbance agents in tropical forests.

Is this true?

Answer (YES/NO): NO